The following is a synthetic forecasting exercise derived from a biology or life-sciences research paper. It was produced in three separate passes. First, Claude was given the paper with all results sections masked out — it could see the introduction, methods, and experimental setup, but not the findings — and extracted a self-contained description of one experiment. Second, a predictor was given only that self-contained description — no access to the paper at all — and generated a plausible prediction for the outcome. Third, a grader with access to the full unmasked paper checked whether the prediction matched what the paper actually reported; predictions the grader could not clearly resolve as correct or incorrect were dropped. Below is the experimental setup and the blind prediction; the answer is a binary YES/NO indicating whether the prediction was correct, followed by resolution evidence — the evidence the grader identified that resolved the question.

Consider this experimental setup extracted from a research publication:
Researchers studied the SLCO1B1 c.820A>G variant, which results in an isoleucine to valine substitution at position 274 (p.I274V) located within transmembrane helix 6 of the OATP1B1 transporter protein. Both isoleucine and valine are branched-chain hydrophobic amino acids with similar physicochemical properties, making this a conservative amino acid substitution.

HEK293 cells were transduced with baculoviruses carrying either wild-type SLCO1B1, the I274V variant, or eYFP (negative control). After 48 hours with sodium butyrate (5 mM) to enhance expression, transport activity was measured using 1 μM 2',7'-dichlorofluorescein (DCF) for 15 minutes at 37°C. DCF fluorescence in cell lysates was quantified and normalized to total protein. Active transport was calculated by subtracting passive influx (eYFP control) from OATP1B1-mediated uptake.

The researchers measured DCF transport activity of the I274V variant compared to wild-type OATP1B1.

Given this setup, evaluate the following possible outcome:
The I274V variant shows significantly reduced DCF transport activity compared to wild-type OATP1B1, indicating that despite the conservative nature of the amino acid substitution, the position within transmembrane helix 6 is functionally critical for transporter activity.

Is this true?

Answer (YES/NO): NO